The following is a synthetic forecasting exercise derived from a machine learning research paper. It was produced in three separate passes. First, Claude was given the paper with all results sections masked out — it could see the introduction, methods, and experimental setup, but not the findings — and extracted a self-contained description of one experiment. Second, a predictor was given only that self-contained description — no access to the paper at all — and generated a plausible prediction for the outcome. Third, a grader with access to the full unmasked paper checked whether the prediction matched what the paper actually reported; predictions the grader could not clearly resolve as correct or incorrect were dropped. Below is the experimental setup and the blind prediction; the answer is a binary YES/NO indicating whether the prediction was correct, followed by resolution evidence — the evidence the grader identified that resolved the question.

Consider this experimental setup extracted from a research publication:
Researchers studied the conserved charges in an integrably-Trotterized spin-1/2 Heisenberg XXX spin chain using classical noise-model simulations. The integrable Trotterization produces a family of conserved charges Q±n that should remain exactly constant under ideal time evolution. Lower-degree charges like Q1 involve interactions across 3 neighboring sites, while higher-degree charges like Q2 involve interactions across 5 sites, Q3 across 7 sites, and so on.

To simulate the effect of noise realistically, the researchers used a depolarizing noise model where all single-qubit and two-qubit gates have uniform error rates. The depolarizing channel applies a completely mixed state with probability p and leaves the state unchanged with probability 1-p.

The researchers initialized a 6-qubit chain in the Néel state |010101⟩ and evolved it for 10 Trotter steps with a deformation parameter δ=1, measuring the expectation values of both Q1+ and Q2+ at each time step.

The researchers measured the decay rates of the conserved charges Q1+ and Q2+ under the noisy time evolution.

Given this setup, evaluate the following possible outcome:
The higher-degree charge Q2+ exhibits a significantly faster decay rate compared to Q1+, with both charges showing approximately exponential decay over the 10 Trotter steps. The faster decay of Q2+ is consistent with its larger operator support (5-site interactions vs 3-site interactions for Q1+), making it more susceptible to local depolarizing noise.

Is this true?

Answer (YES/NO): NO